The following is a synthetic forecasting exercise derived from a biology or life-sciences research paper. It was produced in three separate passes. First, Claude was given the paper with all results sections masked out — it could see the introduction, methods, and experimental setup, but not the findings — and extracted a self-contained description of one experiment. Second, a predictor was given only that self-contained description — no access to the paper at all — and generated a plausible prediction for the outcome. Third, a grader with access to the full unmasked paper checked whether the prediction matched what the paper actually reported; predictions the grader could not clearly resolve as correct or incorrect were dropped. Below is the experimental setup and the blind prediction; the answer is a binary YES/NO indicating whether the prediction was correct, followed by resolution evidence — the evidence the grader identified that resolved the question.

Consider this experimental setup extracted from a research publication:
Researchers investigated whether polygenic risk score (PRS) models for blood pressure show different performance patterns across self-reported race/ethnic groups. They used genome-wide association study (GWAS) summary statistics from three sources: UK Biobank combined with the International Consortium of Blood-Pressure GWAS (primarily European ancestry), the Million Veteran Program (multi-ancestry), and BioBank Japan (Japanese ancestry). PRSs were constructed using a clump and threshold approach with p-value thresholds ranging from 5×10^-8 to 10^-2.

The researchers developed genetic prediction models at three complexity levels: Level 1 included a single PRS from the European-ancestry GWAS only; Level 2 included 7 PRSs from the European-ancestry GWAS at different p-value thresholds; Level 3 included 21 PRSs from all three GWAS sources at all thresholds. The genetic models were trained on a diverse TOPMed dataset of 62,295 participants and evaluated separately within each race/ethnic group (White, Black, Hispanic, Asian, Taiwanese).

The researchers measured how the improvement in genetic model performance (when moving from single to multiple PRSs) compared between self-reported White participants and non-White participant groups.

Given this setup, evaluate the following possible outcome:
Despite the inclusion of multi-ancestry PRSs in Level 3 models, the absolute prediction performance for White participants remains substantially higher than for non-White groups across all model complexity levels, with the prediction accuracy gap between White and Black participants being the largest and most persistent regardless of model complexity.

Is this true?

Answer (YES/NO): YES